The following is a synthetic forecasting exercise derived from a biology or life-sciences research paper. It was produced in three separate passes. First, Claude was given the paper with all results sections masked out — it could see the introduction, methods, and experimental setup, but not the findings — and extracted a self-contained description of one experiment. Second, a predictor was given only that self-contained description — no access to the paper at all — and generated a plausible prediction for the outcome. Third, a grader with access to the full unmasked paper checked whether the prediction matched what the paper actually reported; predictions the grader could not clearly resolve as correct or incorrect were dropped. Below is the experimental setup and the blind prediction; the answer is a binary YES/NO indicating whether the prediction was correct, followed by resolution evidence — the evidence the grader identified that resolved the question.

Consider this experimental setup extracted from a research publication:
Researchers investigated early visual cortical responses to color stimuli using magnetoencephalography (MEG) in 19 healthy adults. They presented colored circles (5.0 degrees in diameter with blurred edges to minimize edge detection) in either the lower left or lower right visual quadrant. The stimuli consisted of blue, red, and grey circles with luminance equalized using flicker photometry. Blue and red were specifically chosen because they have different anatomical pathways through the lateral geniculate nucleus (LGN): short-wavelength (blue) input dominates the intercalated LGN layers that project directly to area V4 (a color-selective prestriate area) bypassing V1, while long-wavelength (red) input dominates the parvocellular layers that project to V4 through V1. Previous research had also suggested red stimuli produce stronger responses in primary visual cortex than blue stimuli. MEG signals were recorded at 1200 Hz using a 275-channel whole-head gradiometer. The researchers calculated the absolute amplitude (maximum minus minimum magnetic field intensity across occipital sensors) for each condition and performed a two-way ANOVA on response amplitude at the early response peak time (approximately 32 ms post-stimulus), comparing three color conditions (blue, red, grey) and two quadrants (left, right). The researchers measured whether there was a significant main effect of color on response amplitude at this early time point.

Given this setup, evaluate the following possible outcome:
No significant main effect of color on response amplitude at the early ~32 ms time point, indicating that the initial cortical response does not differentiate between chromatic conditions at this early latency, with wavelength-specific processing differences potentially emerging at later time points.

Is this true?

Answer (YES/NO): YES